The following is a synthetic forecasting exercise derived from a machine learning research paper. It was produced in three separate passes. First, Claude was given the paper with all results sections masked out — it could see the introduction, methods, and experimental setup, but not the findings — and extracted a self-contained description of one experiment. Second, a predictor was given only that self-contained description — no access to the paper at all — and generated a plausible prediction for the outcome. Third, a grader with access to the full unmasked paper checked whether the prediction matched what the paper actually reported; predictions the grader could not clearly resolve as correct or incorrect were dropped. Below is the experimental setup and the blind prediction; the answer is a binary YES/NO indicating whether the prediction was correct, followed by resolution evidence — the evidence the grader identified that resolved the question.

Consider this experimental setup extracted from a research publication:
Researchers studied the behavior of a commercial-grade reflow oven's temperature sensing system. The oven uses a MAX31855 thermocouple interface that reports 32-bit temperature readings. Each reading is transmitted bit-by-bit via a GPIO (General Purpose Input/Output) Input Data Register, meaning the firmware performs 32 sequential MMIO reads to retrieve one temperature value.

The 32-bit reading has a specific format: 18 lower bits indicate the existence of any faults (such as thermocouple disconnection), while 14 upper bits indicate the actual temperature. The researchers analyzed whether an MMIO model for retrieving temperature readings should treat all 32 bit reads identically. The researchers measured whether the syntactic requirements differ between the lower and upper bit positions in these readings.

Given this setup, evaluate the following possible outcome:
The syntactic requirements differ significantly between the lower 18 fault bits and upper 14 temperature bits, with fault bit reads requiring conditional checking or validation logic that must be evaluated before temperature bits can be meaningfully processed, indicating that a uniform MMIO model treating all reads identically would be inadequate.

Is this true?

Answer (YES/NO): NO